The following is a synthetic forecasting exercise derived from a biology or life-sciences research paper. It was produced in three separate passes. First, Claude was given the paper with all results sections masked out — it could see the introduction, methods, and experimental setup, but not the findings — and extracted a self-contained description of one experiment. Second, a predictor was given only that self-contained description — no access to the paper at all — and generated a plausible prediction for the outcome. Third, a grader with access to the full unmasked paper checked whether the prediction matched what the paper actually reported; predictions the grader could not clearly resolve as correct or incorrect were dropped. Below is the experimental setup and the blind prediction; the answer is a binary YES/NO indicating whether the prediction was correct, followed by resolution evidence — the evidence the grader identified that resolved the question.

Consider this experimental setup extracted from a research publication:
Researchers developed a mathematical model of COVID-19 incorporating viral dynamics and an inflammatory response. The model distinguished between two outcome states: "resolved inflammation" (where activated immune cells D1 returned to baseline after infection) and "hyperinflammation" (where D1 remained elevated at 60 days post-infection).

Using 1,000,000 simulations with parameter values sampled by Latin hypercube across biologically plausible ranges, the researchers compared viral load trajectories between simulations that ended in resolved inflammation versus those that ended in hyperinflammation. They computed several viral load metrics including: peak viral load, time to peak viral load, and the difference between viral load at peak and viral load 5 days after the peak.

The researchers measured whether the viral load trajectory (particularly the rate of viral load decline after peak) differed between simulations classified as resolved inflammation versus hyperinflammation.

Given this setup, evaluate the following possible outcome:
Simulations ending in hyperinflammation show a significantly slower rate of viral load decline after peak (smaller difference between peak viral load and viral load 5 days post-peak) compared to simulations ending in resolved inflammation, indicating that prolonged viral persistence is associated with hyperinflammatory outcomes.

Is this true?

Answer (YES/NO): YES